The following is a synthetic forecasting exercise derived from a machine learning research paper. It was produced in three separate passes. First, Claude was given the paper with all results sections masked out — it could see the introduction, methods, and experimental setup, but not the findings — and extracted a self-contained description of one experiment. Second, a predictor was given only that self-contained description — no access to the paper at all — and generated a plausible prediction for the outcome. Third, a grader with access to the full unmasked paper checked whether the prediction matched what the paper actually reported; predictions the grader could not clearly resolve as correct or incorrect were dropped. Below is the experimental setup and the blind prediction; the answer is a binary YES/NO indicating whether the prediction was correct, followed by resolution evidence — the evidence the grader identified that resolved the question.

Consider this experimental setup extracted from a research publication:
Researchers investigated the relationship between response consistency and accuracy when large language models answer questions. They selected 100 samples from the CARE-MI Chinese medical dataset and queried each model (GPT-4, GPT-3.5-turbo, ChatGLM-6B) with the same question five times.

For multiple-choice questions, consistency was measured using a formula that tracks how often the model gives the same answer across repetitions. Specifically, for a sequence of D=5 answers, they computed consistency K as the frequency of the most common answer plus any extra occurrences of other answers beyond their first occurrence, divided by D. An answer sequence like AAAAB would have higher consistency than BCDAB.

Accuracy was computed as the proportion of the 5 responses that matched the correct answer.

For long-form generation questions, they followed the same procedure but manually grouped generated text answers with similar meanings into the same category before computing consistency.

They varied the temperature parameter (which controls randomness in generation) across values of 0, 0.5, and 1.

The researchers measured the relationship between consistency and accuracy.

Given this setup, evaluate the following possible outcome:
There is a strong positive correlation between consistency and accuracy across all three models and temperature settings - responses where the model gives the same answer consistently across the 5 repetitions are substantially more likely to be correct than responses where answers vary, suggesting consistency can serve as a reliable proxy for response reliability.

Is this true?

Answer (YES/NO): NO